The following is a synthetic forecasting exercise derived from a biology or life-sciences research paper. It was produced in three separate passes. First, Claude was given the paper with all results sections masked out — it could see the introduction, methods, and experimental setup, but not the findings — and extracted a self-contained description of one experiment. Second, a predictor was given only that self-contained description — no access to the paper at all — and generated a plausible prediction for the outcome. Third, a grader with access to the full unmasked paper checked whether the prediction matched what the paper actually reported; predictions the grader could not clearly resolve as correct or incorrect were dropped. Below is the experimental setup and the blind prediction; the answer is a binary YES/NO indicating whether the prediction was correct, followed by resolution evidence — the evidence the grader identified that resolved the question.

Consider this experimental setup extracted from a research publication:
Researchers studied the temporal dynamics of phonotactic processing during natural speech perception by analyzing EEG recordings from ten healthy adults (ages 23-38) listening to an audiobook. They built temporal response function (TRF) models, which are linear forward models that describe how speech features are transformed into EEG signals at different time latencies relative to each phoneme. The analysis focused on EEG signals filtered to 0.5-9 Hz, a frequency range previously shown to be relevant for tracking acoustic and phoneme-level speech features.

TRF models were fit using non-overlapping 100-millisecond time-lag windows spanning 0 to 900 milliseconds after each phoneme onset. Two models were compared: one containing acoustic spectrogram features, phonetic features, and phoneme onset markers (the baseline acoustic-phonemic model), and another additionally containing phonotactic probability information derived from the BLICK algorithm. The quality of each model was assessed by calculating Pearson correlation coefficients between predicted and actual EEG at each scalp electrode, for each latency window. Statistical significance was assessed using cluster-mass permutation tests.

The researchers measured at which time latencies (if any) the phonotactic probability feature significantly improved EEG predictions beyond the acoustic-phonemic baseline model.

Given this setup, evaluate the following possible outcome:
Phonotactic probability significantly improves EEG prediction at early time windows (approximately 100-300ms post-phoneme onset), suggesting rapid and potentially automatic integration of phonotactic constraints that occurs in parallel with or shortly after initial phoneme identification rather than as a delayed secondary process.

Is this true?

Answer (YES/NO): NO